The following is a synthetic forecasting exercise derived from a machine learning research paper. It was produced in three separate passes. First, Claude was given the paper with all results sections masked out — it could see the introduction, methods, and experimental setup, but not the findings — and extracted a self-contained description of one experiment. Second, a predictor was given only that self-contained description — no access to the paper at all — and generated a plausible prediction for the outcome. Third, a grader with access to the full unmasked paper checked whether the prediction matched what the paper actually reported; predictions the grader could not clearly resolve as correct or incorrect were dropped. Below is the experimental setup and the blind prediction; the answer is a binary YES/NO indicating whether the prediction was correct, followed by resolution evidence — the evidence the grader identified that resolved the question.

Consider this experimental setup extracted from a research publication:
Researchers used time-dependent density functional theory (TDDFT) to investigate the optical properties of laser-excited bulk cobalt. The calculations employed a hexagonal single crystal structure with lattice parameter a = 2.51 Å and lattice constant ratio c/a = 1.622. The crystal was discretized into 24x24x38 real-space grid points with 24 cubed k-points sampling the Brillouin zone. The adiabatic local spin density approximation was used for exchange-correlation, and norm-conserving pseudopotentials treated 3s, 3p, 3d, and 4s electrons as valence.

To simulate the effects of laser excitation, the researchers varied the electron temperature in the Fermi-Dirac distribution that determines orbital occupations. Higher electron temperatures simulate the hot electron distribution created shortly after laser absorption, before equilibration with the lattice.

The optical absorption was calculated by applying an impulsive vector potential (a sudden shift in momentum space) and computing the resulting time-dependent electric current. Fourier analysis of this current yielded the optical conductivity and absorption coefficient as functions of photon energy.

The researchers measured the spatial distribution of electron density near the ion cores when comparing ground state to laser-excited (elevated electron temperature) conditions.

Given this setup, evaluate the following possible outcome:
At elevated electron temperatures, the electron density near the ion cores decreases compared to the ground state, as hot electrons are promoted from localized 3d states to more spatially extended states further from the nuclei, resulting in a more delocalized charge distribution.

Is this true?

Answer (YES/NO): NO